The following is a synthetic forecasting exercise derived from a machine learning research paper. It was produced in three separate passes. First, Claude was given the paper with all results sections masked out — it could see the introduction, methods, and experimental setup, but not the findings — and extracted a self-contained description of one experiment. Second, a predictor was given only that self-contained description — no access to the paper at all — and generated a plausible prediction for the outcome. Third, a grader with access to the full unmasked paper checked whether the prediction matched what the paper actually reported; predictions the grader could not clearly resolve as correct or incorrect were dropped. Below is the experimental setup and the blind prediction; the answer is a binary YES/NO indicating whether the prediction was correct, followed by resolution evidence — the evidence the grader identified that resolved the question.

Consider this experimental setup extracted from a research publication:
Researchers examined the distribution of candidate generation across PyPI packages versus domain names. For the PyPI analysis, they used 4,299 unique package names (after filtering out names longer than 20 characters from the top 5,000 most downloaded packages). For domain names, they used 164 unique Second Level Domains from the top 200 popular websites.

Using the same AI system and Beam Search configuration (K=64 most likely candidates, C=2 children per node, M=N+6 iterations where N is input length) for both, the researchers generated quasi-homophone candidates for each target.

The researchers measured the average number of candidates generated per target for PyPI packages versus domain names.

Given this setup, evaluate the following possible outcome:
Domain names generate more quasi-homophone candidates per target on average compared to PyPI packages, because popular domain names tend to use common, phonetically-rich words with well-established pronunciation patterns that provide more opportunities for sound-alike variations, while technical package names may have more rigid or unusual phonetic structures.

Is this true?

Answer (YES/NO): NO